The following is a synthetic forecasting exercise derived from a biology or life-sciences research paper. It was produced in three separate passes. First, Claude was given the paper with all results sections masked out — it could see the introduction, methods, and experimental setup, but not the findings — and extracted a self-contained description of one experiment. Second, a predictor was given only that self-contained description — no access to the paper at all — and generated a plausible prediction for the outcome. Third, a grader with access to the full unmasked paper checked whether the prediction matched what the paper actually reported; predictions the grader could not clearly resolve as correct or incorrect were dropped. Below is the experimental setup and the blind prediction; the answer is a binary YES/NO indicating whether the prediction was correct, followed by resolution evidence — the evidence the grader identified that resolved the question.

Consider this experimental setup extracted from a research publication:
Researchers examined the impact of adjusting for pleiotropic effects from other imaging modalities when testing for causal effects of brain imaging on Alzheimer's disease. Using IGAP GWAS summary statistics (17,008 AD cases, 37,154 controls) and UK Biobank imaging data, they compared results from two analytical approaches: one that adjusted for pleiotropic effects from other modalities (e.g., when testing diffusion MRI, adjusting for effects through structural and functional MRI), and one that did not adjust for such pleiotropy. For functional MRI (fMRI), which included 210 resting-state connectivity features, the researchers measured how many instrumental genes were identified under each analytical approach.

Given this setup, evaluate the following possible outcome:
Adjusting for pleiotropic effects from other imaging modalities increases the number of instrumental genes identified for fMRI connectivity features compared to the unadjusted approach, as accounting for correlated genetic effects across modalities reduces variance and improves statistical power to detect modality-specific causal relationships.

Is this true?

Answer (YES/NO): NO